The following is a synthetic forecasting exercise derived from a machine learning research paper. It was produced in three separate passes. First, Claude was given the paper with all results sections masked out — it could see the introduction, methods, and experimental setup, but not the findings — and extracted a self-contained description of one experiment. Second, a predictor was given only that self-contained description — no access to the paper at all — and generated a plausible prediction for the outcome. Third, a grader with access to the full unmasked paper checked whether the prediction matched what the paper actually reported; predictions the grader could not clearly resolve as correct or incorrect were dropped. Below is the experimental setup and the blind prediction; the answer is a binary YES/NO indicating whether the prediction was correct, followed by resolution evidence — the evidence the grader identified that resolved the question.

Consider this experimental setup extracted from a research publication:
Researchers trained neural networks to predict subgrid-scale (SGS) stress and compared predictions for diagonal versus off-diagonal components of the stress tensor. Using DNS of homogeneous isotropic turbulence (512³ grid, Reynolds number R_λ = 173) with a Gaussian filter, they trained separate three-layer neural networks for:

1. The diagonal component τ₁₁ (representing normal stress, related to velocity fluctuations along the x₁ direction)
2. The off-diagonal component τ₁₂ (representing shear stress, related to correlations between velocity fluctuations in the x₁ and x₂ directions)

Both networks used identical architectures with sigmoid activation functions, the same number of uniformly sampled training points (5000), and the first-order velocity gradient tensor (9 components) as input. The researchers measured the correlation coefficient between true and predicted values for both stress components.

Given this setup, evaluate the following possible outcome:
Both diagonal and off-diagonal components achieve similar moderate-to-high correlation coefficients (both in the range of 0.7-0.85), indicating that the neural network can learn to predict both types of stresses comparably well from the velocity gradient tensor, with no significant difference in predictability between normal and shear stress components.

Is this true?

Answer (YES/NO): NO